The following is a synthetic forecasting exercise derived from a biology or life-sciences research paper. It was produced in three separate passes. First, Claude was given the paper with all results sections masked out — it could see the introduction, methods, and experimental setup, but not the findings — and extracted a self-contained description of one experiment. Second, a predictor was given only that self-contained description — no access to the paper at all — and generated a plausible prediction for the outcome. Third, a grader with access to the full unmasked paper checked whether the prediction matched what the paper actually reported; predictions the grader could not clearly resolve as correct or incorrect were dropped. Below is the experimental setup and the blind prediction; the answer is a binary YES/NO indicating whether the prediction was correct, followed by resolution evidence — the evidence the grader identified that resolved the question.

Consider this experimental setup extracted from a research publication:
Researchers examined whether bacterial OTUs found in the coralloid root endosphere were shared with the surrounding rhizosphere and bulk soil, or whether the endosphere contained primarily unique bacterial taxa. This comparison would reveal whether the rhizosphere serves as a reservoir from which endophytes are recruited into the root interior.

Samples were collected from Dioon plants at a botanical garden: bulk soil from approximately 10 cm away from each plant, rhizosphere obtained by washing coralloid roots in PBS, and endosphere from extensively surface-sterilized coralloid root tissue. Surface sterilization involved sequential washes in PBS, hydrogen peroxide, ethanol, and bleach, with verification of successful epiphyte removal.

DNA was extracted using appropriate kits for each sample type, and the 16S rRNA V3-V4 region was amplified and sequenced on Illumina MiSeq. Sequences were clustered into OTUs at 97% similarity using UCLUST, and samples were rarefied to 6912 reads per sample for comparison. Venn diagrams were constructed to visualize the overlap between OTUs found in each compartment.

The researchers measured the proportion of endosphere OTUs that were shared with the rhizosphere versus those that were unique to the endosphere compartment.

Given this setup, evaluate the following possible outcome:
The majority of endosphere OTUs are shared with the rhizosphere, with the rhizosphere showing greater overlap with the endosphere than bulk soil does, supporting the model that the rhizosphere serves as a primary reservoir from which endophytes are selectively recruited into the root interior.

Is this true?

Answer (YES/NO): YES